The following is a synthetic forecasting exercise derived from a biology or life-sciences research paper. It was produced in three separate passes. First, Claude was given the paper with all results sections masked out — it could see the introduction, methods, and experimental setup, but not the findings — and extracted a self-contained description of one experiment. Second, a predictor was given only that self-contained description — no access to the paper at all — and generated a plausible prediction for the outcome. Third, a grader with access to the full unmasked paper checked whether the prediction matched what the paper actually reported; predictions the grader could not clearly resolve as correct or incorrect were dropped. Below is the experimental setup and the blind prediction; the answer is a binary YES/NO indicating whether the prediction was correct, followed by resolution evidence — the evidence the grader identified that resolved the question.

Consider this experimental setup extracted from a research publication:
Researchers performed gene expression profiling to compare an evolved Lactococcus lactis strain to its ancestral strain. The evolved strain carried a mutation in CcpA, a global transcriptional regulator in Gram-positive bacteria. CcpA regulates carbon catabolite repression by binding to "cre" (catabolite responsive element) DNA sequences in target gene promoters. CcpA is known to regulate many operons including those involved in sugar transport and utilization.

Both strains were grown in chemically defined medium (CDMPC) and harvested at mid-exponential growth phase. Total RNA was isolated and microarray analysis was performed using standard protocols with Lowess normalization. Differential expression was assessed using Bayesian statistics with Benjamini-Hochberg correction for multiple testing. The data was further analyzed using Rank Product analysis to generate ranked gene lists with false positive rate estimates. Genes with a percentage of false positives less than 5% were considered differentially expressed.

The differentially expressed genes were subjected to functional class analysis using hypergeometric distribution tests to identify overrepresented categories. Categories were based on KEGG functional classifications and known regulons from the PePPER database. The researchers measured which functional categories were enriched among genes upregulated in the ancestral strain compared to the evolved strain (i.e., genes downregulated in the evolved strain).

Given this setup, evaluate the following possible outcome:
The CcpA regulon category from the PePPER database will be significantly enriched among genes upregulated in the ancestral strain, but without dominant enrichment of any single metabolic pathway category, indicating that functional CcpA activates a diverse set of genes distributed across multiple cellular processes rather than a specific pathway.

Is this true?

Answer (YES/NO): NO